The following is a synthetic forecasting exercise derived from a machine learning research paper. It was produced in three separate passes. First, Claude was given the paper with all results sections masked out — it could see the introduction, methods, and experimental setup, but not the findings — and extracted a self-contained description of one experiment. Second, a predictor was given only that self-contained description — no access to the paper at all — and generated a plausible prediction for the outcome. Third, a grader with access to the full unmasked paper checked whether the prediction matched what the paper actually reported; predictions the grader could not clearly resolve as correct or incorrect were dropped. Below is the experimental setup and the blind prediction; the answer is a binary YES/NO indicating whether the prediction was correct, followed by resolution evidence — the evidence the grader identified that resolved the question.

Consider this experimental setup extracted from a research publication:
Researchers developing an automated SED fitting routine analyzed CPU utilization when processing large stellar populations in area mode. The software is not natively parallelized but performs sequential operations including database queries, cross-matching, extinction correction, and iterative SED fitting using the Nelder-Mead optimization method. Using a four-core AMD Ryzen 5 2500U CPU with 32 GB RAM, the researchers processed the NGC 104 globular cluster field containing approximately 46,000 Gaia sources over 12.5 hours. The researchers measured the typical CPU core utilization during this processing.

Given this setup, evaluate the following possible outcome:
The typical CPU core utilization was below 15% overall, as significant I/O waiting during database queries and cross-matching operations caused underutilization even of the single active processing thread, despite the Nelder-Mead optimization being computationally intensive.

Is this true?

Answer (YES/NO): NO